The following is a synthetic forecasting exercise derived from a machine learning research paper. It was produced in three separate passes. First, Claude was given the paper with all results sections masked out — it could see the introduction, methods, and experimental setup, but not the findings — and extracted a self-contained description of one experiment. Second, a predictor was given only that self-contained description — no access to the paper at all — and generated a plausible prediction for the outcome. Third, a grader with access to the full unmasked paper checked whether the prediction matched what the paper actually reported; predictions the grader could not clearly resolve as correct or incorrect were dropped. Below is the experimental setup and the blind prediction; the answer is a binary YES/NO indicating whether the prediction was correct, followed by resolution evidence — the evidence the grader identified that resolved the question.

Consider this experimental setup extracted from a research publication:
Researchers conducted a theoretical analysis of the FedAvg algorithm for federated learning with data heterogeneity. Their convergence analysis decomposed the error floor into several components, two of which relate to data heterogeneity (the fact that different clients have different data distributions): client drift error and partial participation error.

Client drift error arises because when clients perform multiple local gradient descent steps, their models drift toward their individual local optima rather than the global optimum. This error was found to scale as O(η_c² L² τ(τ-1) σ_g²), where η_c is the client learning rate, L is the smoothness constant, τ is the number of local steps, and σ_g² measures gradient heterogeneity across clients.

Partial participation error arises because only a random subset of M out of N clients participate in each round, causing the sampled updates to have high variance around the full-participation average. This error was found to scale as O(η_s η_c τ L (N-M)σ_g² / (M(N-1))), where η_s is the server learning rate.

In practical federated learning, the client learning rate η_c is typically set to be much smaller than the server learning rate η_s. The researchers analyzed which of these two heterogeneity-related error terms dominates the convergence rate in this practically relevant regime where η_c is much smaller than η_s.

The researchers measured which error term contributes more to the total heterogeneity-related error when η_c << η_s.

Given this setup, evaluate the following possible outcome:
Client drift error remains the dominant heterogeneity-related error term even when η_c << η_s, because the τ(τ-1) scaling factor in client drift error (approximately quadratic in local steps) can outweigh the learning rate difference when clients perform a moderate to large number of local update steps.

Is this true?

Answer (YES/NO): NO